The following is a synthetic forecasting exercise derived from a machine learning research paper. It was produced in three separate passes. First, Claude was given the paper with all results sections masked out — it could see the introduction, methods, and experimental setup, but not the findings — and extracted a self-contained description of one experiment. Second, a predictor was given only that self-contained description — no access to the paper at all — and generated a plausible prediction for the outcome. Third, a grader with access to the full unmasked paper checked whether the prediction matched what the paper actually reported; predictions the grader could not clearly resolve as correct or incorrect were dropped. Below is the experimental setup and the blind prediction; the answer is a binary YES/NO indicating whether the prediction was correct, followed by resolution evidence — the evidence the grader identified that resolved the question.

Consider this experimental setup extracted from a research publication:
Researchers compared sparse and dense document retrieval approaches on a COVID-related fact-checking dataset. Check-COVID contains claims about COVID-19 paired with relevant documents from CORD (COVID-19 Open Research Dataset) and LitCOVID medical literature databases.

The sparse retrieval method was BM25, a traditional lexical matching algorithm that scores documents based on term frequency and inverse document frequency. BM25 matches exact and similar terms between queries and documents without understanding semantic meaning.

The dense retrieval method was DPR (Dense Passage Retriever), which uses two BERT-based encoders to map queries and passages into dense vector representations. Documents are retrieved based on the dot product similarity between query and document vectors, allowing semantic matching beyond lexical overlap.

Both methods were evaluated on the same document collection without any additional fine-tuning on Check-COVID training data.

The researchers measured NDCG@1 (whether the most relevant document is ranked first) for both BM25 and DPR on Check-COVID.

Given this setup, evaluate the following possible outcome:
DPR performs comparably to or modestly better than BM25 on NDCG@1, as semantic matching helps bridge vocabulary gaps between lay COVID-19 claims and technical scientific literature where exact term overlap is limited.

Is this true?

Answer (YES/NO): YES